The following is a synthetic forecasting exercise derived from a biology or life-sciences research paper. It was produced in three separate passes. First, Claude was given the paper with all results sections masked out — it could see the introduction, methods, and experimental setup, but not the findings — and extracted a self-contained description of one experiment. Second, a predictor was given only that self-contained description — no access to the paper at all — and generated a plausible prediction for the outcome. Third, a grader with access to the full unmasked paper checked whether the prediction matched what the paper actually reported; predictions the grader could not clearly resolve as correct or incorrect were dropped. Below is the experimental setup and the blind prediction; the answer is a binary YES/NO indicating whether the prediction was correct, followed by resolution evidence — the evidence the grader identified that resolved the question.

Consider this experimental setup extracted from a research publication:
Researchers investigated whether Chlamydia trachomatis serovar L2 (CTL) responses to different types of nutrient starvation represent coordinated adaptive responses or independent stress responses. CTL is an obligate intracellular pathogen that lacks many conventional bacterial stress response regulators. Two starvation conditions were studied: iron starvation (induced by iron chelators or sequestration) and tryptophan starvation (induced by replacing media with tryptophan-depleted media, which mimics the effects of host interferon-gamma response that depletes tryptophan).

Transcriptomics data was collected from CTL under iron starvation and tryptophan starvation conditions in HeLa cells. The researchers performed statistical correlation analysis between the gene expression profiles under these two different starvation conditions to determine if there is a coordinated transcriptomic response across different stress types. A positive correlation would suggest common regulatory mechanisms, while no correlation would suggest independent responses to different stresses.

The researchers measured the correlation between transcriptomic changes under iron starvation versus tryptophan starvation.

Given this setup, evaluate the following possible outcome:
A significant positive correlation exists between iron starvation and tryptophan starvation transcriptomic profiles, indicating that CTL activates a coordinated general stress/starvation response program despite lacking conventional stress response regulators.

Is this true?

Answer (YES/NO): NO